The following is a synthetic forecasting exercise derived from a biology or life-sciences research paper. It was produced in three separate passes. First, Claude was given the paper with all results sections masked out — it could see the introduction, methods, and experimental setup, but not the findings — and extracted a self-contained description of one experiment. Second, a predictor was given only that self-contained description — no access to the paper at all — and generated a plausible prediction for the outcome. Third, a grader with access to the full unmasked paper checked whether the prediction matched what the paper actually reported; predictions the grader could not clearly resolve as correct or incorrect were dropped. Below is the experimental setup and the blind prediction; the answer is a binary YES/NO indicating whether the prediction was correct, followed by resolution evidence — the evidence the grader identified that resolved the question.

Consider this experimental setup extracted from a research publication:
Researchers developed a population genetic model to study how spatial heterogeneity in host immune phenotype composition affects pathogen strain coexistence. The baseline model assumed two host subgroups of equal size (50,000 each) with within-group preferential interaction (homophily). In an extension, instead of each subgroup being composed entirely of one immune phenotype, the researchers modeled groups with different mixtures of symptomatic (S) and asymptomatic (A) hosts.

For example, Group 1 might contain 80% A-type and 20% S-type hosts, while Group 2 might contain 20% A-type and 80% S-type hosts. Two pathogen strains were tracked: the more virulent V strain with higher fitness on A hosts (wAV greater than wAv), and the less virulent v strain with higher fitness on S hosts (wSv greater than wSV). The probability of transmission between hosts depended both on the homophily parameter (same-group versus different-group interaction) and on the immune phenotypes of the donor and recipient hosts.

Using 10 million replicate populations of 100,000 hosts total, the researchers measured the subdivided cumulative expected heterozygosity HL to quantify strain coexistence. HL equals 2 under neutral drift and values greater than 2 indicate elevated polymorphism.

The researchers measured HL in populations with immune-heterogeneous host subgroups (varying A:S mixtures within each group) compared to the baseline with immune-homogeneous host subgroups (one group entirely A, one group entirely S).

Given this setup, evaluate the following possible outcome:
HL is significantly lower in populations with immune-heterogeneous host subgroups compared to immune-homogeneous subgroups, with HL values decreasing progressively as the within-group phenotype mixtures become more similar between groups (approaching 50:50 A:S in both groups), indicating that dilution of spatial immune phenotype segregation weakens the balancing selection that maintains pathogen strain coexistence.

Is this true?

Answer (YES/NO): YES